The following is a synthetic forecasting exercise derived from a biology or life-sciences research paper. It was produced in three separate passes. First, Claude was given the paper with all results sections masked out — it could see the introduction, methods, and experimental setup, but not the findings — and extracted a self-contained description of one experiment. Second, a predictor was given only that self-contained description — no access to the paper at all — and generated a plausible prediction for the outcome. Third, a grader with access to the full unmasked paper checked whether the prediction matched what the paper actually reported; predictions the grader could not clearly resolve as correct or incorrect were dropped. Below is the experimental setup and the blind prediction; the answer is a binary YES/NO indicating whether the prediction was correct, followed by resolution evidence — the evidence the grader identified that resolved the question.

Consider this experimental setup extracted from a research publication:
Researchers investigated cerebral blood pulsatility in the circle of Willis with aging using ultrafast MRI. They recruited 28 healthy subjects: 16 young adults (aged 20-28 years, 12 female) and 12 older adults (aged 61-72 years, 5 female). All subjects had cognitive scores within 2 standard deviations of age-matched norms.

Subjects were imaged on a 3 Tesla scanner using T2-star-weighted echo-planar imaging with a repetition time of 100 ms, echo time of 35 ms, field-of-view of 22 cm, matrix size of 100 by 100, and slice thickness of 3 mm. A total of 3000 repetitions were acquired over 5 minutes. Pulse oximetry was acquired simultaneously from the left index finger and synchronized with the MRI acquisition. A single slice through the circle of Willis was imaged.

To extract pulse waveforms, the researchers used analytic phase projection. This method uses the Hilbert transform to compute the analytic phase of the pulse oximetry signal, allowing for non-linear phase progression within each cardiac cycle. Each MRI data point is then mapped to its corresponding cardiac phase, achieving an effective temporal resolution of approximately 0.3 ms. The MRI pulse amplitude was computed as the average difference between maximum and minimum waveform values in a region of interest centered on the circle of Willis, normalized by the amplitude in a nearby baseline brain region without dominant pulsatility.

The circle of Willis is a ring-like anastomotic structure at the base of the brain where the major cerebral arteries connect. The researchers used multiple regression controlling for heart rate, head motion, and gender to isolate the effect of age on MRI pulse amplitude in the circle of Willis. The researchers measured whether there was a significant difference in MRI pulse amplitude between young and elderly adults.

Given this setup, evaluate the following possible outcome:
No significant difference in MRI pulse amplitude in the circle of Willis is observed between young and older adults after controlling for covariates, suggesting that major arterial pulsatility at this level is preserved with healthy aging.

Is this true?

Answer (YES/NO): NO